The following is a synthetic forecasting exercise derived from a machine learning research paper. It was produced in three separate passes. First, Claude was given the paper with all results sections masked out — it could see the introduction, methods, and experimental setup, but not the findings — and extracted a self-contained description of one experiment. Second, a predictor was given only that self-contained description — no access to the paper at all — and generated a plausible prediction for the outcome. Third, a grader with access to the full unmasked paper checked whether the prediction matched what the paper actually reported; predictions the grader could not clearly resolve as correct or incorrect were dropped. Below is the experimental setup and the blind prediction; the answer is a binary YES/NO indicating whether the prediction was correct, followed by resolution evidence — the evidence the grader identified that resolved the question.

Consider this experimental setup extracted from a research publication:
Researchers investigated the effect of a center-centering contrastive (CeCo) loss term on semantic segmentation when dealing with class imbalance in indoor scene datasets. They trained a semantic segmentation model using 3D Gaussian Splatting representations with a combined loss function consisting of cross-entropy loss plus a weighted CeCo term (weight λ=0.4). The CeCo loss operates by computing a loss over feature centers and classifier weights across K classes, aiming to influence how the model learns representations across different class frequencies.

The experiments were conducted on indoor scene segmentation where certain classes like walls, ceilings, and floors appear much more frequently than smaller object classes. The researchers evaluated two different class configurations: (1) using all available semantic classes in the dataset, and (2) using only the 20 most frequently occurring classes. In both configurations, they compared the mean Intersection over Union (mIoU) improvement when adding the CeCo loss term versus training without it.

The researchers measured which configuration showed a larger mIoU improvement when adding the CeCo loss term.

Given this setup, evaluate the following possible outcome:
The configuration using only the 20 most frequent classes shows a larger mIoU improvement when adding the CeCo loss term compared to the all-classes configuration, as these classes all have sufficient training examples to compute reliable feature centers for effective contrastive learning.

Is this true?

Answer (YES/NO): NO